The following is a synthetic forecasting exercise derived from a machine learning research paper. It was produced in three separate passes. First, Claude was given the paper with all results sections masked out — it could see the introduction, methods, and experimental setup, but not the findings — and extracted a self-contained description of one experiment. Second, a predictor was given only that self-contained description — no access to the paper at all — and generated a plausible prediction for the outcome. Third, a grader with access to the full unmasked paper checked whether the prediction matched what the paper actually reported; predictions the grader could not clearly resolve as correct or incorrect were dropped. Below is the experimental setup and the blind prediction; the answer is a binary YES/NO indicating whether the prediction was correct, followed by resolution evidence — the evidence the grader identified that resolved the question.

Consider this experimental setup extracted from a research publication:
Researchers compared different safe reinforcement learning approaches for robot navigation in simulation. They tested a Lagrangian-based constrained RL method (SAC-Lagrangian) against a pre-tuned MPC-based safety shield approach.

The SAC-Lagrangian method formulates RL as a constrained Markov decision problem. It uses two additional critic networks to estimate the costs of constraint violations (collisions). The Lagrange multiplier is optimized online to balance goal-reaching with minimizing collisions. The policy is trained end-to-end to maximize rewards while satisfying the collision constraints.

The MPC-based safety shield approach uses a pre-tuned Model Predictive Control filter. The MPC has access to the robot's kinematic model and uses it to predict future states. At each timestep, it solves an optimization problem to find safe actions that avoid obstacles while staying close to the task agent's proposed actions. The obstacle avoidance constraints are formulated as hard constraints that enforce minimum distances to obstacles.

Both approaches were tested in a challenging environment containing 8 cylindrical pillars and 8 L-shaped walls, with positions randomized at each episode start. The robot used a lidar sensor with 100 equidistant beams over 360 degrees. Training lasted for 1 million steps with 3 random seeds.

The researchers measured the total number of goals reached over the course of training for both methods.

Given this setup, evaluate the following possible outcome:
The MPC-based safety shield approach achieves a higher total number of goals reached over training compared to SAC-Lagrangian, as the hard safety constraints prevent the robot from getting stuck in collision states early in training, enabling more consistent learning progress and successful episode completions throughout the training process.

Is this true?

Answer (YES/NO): NO